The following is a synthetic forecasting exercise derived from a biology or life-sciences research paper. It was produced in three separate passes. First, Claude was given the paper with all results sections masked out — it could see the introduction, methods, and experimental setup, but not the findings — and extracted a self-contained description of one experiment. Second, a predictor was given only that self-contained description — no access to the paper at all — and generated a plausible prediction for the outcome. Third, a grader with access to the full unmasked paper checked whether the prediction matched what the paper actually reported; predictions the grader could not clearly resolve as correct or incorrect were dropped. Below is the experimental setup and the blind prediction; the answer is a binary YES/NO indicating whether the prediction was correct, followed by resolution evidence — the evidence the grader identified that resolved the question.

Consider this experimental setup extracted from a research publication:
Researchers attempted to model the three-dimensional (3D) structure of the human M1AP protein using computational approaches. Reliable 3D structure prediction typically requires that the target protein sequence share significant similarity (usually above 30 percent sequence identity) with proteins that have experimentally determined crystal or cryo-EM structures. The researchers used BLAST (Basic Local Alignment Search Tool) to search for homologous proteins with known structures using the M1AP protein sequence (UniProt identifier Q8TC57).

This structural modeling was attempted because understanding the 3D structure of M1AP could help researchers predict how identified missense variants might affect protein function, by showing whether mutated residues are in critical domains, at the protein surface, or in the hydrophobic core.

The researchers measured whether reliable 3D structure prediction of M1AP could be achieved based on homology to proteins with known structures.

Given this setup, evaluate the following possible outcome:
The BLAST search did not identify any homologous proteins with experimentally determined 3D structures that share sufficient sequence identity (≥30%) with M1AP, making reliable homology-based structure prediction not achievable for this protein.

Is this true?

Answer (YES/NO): YES